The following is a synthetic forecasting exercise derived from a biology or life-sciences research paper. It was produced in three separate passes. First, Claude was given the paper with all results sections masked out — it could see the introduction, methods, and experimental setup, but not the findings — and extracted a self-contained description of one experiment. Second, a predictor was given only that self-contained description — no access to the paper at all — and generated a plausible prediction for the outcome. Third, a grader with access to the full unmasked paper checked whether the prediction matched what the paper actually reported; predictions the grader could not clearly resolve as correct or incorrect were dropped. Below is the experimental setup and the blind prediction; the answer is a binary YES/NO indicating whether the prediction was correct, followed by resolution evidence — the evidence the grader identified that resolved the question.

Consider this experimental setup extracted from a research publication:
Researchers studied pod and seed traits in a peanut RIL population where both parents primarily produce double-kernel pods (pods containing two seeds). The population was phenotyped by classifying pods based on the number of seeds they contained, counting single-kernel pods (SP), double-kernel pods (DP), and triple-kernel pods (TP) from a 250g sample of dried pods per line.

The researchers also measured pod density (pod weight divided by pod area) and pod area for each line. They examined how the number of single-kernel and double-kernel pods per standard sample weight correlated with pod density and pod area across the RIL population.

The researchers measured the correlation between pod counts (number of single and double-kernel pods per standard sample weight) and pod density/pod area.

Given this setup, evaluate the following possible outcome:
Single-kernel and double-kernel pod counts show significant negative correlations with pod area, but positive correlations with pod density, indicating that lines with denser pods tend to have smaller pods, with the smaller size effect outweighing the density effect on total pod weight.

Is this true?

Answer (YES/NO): NO